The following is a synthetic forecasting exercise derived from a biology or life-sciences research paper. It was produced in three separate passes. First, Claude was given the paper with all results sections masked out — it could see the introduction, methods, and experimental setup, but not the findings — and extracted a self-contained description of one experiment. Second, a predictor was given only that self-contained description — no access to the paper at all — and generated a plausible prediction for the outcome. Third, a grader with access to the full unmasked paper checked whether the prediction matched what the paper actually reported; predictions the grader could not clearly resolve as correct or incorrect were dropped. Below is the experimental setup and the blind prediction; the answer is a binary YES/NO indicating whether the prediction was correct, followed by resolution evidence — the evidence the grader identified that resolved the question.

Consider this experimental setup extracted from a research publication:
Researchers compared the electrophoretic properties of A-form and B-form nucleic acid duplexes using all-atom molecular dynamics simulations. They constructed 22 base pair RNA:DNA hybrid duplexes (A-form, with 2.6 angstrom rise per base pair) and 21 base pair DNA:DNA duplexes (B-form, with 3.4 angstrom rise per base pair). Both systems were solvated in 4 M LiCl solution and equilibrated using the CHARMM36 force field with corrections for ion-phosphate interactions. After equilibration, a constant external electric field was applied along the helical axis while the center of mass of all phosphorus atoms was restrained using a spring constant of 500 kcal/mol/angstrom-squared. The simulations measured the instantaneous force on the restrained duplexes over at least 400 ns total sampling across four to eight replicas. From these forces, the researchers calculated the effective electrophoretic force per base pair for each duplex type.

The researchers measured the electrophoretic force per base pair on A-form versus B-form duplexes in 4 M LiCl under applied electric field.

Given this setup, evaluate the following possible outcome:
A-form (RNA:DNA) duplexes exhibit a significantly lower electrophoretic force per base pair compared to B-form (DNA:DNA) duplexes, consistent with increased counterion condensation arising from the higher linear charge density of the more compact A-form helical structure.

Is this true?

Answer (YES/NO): YES